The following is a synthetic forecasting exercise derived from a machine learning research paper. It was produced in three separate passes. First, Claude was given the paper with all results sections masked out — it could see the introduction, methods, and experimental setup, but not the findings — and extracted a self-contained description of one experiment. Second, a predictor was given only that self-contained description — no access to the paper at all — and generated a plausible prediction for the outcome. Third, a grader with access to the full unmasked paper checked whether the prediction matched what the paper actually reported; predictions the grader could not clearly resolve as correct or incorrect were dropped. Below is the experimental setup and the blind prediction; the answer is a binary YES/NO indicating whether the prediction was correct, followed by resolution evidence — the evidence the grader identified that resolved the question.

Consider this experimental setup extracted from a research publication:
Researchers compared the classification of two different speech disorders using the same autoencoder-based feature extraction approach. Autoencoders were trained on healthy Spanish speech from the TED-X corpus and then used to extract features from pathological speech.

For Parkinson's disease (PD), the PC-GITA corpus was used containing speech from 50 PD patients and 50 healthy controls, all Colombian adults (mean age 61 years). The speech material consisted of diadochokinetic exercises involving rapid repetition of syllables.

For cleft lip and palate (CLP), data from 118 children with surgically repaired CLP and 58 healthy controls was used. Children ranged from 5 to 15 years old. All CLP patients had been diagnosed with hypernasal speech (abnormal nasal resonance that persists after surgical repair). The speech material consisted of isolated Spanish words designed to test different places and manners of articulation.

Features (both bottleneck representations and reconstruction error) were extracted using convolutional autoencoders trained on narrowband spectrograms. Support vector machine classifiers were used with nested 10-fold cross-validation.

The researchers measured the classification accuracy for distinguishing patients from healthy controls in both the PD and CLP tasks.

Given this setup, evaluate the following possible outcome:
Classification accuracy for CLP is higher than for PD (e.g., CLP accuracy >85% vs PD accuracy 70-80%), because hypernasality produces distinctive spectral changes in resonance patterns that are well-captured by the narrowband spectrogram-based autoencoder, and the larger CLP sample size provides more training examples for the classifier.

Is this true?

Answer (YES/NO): YES